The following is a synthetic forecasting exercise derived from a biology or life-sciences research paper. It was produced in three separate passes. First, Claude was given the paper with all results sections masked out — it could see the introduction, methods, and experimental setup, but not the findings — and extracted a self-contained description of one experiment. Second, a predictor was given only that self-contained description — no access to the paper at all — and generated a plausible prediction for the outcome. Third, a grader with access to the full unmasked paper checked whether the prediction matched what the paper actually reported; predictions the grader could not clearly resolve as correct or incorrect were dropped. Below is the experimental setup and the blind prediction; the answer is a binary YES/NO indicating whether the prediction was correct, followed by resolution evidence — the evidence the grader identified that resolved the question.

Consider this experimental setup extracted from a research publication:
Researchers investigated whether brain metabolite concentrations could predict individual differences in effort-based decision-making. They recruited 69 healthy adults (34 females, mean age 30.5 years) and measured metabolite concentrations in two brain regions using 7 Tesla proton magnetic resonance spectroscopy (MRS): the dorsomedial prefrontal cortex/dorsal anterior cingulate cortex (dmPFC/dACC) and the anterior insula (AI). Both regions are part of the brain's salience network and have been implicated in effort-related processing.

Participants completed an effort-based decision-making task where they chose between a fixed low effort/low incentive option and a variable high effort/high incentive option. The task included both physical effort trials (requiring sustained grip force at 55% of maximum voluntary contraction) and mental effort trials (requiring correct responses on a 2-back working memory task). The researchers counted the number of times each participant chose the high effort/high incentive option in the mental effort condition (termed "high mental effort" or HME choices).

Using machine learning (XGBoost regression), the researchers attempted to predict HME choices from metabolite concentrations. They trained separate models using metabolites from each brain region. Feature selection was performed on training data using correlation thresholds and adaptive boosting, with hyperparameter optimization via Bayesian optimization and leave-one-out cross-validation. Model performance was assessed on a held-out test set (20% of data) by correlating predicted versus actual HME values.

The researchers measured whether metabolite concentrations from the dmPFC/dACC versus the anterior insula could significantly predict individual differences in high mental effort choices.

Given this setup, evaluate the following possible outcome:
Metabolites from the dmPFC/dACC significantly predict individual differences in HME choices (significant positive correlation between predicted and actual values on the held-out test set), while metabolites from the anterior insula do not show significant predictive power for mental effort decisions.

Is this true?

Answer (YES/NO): YES